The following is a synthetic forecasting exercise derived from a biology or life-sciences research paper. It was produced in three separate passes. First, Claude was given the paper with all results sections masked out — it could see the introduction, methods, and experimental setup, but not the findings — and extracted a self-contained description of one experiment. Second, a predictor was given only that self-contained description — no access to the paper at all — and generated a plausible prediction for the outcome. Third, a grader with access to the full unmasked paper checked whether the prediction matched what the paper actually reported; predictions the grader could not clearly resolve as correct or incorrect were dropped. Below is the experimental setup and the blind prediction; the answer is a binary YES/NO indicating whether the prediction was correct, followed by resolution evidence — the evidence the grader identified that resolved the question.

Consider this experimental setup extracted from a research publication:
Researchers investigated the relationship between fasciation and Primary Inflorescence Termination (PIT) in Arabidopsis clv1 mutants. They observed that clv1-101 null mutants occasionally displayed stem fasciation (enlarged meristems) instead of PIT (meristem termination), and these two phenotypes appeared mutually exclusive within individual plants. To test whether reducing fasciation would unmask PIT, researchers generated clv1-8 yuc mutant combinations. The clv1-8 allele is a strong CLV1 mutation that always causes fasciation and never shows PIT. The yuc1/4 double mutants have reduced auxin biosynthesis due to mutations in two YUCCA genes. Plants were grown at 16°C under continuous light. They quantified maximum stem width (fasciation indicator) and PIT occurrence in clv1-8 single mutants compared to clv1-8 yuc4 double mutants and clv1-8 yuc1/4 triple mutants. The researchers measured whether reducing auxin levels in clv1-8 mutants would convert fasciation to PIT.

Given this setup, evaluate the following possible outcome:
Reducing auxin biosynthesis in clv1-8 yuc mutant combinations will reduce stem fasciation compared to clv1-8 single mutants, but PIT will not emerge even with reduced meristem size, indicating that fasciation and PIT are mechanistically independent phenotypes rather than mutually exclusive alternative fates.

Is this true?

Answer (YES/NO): NO